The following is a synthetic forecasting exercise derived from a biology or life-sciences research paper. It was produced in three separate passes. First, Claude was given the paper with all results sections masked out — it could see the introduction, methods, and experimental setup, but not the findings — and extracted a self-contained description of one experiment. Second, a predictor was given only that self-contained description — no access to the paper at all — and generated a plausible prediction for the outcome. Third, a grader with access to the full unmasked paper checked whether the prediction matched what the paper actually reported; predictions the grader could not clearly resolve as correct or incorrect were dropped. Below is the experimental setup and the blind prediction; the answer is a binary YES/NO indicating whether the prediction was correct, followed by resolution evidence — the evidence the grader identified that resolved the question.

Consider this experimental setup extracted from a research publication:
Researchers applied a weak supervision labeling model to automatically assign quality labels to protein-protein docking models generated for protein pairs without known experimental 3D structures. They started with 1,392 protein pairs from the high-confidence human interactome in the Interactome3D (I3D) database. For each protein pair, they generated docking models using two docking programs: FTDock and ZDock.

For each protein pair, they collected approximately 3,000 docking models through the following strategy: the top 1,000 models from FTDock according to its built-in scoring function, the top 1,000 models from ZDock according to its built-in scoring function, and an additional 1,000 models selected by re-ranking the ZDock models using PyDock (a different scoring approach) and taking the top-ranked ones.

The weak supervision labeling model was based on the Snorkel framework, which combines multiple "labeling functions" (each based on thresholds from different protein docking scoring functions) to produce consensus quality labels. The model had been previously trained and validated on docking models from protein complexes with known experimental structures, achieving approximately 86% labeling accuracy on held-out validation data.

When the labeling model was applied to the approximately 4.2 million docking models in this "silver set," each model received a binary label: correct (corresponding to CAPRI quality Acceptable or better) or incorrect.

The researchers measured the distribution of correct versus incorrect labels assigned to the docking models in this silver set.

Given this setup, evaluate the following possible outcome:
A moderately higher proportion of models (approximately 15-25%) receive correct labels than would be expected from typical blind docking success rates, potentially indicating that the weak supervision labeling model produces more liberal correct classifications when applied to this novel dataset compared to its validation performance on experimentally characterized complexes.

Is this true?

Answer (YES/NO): NO